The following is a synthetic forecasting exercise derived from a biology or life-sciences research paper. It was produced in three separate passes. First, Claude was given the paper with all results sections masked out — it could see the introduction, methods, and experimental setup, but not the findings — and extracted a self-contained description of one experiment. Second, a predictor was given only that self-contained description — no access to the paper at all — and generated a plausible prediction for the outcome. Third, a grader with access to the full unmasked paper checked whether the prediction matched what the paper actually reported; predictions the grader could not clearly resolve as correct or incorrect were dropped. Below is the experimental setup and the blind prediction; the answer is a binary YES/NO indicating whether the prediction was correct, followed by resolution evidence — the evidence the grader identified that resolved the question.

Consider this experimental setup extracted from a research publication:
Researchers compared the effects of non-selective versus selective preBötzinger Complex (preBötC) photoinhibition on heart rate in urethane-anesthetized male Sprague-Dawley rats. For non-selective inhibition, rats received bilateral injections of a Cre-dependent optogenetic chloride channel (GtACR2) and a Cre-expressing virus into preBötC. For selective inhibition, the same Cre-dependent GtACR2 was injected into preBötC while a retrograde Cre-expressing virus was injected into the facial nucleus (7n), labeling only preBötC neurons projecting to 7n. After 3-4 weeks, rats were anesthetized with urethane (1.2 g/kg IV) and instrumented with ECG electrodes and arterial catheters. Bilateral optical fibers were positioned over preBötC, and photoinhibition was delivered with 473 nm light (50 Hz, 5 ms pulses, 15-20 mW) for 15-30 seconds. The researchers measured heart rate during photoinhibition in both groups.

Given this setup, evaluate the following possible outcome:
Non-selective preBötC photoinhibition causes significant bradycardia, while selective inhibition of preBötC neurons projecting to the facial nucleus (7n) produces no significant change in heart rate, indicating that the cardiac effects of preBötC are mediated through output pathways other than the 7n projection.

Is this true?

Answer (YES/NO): NO